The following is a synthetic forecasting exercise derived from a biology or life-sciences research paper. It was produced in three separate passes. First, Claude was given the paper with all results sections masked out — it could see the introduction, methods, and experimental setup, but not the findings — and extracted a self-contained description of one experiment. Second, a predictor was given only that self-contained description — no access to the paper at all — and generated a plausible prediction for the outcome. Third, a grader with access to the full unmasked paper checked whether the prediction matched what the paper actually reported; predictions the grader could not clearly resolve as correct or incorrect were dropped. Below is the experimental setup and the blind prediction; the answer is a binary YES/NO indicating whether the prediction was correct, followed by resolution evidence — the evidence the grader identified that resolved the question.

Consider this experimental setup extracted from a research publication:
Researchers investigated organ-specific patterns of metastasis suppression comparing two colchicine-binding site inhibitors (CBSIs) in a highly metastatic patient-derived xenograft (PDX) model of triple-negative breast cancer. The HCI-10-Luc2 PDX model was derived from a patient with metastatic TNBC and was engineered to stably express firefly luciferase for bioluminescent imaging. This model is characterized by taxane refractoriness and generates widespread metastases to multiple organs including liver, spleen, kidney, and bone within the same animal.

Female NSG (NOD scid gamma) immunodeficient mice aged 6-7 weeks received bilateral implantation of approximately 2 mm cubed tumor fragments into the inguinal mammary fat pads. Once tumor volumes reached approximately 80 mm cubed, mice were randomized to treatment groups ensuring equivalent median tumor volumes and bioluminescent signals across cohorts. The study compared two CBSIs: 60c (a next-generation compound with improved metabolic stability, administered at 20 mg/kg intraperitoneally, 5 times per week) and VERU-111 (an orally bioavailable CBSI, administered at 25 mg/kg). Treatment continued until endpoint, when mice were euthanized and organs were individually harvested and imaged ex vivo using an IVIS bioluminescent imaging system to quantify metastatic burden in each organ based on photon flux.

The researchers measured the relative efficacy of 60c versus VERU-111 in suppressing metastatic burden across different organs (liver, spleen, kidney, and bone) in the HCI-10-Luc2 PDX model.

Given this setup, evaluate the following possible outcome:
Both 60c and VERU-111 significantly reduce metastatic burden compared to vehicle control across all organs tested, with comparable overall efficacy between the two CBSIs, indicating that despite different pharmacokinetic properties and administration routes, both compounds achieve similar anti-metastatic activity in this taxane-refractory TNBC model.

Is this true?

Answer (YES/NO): NO